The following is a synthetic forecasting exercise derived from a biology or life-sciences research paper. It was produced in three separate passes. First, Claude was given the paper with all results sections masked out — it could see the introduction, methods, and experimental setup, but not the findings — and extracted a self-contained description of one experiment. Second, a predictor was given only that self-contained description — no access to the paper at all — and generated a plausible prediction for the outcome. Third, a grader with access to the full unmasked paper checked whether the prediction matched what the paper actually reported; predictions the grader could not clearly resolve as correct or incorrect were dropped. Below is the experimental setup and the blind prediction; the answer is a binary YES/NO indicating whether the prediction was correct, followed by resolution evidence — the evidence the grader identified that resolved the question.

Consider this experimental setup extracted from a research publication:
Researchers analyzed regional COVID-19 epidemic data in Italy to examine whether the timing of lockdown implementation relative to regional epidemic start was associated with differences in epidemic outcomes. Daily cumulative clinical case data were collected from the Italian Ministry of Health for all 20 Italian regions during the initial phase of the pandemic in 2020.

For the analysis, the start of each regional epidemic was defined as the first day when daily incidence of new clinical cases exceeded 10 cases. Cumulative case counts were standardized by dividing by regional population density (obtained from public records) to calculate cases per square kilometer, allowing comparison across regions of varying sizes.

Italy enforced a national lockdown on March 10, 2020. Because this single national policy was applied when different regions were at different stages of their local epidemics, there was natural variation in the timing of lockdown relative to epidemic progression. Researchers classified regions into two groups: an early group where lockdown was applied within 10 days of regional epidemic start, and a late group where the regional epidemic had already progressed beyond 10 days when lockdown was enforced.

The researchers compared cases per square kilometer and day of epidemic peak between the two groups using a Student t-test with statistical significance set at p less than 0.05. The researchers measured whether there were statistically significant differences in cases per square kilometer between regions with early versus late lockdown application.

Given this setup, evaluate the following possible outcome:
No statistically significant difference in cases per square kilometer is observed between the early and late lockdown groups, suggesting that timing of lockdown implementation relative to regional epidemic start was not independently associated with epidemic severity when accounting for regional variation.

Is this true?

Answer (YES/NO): NO